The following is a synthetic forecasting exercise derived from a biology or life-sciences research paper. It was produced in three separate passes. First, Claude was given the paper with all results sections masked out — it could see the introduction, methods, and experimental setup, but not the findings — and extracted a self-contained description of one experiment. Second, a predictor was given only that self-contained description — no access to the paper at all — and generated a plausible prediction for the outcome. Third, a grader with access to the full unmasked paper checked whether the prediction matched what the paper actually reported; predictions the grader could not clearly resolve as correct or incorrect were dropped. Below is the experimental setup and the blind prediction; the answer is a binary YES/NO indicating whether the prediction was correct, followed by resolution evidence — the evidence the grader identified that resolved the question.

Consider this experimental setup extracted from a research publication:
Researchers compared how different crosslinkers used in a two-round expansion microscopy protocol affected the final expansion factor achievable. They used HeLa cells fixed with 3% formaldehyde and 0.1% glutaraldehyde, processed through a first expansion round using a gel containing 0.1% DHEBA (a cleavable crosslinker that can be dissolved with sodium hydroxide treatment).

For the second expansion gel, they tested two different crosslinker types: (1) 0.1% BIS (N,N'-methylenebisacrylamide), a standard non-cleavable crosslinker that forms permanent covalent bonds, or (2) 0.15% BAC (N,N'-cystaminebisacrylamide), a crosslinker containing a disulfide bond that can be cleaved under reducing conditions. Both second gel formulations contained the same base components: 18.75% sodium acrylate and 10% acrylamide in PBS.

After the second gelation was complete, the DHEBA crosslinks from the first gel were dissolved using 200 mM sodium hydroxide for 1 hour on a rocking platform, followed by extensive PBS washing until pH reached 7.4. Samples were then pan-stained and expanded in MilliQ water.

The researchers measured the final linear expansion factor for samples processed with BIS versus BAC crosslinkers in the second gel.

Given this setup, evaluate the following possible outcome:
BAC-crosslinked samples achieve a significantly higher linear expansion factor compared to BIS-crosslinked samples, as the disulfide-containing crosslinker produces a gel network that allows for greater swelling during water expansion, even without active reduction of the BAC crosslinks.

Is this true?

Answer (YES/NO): YES